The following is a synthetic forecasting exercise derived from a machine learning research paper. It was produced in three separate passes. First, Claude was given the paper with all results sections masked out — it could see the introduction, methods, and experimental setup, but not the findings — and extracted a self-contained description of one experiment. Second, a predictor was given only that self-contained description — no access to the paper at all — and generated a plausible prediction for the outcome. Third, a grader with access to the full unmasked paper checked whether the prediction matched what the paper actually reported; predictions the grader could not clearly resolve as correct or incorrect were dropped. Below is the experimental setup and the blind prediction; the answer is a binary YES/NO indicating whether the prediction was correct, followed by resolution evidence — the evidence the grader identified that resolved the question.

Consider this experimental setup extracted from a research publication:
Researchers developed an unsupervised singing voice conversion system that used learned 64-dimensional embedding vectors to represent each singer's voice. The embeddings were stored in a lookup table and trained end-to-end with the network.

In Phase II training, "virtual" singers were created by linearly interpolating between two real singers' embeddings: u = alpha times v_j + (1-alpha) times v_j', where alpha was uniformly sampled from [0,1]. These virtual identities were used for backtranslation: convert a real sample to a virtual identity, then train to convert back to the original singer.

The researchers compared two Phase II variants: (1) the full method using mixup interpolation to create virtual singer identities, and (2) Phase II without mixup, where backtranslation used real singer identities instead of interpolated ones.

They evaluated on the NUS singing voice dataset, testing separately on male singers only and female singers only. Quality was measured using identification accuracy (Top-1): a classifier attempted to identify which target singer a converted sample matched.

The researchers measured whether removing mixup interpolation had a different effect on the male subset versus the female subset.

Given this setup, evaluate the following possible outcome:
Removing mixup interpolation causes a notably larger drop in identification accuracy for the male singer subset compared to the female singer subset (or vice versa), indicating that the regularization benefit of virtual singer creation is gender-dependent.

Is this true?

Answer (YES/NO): YES